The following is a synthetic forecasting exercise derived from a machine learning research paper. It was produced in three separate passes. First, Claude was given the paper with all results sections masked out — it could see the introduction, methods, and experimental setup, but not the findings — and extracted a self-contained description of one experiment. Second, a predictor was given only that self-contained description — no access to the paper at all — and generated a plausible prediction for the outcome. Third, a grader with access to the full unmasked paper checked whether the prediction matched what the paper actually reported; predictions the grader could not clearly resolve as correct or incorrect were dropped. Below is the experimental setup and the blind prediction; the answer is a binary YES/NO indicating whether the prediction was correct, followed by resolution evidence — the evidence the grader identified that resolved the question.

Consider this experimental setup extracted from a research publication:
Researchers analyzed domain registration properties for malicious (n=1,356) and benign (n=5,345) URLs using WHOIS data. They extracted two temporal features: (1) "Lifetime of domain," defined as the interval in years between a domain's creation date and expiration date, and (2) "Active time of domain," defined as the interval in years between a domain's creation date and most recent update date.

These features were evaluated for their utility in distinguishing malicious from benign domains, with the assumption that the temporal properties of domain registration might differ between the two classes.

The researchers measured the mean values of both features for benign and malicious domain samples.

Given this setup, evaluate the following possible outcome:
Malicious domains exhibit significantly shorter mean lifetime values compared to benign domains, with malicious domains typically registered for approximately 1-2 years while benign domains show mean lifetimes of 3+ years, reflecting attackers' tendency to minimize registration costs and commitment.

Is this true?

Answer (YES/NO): NO